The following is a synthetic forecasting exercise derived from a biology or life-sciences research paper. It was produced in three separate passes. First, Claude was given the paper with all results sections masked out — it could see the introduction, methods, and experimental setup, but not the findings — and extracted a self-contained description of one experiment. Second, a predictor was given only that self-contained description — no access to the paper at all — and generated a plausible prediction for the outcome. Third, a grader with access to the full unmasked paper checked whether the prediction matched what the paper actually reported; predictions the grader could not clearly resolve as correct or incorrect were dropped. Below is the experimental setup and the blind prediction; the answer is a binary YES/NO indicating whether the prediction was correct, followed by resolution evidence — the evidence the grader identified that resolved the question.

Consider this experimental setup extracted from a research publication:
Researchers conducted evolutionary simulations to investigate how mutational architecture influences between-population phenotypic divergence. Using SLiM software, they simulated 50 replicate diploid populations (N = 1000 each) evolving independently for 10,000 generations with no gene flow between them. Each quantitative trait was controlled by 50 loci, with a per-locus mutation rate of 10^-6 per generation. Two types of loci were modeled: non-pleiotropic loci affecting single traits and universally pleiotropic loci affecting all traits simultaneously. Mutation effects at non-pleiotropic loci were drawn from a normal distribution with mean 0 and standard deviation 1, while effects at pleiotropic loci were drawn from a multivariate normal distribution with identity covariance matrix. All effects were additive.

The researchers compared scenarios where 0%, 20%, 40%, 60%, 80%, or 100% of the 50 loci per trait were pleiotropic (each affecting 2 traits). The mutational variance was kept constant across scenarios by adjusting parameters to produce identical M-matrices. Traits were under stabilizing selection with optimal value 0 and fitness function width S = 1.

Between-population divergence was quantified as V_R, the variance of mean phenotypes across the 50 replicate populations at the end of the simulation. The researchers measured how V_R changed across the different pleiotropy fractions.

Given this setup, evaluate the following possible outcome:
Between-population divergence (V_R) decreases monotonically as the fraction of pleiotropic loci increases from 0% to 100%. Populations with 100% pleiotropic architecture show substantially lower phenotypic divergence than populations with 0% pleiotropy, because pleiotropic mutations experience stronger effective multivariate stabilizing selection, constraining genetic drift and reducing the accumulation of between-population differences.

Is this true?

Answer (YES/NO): NO